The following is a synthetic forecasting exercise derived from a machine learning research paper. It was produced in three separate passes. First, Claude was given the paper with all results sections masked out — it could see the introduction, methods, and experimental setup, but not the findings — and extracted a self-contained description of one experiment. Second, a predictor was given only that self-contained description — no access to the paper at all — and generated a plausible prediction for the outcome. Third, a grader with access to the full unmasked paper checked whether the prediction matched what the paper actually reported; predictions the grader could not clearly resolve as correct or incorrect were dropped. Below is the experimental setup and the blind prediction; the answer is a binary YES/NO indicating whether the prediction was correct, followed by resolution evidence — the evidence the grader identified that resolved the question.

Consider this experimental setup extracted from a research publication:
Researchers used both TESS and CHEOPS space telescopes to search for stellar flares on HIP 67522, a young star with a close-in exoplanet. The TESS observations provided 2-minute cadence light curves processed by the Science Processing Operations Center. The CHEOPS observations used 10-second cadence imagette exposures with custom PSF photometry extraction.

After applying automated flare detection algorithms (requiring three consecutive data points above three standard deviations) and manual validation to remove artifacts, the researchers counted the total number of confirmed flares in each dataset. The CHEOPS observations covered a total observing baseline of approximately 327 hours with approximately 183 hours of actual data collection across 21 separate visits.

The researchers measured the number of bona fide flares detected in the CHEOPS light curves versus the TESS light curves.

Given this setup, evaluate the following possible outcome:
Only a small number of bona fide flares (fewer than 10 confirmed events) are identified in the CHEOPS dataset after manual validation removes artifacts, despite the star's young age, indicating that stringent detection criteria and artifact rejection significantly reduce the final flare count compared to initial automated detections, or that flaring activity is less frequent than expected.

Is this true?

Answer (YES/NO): YES